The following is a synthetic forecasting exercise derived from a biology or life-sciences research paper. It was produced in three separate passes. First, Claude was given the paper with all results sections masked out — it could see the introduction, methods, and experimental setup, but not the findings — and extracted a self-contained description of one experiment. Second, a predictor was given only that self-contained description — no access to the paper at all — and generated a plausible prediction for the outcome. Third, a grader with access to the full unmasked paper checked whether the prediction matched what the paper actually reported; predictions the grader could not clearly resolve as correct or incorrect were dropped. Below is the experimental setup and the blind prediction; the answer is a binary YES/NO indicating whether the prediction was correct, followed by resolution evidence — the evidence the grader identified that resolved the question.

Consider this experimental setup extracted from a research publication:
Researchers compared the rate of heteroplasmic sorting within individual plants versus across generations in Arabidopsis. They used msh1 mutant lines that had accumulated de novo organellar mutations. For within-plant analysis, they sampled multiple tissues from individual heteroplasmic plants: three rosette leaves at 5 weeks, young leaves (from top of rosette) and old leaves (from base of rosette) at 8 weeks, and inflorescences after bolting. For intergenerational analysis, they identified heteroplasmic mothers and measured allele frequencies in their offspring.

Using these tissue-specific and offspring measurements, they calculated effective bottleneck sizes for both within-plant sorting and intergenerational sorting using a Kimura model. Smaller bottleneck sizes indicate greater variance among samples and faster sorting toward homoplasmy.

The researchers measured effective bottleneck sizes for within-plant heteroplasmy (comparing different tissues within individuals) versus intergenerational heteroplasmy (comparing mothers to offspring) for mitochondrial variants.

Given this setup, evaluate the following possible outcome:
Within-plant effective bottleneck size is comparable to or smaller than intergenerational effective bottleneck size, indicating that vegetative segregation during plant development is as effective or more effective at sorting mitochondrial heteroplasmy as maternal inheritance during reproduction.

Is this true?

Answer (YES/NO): NO